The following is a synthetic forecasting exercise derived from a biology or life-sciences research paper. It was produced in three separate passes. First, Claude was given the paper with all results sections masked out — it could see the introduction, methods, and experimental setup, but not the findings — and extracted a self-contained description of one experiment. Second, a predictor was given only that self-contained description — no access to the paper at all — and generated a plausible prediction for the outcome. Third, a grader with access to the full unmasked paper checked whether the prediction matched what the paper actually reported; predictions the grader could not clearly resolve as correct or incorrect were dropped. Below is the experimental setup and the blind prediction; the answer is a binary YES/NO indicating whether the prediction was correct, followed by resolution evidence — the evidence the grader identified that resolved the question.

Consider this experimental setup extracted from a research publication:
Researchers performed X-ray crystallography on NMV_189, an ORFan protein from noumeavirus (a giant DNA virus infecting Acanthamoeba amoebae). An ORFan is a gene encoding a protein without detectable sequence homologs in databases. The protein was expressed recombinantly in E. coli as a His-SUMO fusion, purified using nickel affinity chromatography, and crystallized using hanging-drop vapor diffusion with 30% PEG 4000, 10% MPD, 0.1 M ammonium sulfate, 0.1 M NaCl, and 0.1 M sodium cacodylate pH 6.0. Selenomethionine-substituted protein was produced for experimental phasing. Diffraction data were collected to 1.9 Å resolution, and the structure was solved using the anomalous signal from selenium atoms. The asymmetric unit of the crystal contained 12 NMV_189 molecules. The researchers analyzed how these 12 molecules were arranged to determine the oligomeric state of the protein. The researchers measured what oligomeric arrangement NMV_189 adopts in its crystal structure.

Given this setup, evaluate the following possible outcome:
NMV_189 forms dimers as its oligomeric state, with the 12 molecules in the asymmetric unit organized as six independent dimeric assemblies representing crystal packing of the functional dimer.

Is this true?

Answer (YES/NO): NO